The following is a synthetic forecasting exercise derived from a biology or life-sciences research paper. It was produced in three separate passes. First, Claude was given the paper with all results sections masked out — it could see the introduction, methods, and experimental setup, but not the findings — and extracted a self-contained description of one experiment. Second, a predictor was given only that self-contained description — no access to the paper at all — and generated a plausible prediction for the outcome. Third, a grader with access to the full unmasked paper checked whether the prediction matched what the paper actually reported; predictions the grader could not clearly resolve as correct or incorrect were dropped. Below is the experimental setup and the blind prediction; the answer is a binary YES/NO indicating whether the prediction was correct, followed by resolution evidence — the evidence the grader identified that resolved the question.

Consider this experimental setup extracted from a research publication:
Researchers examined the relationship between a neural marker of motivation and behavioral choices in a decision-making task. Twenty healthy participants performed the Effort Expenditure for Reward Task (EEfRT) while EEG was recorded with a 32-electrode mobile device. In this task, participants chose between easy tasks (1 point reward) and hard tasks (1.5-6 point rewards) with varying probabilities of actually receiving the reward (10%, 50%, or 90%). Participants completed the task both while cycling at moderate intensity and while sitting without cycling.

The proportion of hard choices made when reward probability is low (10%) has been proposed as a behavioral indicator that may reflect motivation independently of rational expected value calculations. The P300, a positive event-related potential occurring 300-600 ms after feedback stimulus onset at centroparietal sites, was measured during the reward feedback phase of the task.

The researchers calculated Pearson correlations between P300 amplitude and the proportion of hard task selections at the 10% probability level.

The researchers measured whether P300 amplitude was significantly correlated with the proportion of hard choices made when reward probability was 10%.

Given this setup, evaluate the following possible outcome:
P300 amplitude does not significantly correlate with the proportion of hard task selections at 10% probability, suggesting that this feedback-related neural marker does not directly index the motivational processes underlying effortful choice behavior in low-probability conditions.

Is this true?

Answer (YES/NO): NO